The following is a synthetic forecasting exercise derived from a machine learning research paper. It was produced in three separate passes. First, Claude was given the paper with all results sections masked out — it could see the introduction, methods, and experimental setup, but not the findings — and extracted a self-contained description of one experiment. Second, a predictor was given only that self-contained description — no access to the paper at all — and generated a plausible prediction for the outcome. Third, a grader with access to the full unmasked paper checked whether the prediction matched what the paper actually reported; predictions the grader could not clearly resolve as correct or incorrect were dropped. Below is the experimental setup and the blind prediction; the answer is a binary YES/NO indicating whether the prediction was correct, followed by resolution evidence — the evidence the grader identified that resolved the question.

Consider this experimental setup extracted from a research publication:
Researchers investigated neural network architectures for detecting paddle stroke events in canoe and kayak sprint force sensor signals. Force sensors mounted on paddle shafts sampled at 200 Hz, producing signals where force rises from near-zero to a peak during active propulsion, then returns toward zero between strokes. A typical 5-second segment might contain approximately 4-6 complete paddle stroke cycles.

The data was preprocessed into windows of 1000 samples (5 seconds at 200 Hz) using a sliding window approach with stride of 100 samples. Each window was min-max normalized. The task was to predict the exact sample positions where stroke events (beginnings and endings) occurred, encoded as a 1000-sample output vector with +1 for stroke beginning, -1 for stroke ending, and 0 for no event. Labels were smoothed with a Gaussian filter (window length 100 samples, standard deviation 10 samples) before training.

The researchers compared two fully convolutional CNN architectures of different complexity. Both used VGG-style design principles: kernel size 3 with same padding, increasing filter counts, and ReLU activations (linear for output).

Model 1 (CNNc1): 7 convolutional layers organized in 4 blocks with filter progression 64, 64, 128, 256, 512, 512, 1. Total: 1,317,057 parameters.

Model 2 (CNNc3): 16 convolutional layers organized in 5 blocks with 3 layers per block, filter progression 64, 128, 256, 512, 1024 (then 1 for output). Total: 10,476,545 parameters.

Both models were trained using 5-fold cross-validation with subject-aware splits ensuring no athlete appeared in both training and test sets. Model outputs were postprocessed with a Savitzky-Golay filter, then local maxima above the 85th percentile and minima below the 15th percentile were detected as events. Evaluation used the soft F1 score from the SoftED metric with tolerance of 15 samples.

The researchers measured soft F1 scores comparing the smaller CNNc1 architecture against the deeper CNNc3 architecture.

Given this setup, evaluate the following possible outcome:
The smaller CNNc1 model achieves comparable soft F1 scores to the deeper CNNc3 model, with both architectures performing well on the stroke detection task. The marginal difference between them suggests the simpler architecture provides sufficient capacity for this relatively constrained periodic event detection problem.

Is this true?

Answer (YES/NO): NO